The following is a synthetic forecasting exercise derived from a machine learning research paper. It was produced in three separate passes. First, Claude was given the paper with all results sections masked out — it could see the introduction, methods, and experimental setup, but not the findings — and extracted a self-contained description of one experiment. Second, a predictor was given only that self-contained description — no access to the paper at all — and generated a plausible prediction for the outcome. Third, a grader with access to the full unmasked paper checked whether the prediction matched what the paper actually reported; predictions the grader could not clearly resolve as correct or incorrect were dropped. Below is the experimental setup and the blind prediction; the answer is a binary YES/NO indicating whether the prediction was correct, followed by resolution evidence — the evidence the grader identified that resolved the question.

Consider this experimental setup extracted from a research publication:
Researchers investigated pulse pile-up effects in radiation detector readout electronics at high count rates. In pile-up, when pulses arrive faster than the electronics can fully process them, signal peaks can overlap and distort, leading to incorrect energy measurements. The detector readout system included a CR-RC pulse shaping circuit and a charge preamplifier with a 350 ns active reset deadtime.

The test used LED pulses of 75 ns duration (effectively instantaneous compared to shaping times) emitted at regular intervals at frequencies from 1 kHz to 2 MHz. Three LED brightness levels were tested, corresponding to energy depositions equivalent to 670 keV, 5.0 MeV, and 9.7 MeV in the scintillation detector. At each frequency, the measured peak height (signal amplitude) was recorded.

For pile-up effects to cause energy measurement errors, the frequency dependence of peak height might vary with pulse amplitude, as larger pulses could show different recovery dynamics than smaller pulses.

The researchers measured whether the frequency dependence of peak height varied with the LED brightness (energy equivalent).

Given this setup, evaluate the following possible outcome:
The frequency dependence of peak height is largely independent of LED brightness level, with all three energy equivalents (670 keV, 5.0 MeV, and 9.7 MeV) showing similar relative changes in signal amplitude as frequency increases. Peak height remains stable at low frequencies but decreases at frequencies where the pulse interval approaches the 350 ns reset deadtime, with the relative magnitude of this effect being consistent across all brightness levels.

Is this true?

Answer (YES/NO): NO